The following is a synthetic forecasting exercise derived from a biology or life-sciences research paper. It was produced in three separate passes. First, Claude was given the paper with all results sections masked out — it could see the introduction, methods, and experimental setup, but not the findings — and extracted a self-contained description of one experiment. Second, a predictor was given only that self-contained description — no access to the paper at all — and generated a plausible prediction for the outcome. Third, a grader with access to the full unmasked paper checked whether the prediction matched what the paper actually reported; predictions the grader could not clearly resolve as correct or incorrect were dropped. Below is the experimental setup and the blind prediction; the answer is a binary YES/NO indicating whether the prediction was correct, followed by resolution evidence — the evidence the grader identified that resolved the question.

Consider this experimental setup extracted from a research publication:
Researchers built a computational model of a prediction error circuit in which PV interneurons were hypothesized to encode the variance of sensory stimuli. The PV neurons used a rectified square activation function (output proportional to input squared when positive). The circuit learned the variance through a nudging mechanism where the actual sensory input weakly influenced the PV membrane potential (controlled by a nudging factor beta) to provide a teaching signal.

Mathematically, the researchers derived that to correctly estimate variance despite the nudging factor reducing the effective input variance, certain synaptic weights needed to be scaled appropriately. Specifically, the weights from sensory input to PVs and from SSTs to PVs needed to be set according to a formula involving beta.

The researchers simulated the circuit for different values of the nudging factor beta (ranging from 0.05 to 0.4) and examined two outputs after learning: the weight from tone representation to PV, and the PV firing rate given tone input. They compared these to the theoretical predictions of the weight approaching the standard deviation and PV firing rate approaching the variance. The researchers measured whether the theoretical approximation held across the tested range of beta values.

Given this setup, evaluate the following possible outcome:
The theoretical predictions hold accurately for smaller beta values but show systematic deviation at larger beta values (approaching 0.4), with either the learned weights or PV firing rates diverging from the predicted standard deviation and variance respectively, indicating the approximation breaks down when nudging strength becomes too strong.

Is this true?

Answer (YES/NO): NO